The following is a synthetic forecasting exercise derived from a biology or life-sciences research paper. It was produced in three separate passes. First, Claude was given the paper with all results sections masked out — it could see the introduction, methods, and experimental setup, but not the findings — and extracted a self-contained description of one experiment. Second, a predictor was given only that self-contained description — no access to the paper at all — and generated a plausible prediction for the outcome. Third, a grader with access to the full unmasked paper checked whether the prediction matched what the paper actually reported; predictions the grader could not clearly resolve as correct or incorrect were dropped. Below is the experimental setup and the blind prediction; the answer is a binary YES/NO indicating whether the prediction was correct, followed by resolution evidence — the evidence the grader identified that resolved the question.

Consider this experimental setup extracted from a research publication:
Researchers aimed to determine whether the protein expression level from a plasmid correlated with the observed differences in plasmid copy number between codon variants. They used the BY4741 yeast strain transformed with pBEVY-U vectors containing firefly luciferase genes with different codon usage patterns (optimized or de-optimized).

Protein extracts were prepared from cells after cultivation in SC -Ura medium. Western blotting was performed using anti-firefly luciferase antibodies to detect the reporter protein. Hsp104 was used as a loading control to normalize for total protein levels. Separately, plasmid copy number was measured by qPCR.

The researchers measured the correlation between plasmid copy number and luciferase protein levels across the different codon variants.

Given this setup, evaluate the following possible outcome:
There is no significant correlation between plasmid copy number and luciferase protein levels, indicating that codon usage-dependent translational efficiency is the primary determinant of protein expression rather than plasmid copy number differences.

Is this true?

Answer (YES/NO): NO